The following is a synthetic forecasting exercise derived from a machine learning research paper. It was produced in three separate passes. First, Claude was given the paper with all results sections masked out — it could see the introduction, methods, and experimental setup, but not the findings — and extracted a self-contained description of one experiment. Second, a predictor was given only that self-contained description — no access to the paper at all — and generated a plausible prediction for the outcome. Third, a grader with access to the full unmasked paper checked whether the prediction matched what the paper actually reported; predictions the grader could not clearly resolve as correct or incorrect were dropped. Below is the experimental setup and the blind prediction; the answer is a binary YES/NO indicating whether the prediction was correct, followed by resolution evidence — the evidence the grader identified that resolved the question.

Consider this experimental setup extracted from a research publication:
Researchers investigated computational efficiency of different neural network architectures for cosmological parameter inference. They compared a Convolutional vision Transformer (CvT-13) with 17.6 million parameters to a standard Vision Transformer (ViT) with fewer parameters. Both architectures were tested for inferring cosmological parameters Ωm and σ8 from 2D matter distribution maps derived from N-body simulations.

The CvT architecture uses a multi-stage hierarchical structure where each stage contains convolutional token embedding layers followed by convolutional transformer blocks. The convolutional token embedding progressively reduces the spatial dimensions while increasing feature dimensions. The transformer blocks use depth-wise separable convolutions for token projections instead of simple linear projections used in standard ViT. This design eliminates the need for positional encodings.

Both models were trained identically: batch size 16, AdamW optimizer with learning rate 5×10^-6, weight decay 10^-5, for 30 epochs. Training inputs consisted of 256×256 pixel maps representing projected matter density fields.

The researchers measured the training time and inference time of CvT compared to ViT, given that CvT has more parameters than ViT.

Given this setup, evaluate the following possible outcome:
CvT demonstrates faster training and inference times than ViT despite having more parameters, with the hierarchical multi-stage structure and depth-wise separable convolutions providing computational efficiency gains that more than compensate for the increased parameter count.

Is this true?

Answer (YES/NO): NO